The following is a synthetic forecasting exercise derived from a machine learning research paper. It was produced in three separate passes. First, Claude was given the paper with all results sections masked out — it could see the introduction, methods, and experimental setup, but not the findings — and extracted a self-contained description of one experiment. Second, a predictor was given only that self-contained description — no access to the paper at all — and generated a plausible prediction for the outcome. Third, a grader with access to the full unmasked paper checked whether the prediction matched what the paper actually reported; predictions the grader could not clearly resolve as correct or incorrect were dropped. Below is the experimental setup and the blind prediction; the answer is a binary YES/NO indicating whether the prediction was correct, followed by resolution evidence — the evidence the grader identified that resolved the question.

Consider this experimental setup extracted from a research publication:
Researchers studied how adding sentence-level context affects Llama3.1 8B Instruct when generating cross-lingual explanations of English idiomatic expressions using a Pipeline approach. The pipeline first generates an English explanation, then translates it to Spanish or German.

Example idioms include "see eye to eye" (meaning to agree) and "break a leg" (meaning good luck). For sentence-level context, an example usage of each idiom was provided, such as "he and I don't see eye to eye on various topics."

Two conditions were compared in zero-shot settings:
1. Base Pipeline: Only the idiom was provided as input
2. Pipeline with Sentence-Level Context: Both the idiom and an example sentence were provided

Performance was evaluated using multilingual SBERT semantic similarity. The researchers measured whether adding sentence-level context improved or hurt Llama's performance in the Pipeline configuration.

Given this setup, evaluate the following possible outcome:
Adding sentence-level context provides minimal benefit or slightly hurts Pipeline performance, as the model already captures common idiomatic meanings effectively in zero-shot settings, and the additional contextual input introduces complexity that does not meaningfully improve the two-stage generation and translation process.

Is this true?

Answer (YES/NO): NO